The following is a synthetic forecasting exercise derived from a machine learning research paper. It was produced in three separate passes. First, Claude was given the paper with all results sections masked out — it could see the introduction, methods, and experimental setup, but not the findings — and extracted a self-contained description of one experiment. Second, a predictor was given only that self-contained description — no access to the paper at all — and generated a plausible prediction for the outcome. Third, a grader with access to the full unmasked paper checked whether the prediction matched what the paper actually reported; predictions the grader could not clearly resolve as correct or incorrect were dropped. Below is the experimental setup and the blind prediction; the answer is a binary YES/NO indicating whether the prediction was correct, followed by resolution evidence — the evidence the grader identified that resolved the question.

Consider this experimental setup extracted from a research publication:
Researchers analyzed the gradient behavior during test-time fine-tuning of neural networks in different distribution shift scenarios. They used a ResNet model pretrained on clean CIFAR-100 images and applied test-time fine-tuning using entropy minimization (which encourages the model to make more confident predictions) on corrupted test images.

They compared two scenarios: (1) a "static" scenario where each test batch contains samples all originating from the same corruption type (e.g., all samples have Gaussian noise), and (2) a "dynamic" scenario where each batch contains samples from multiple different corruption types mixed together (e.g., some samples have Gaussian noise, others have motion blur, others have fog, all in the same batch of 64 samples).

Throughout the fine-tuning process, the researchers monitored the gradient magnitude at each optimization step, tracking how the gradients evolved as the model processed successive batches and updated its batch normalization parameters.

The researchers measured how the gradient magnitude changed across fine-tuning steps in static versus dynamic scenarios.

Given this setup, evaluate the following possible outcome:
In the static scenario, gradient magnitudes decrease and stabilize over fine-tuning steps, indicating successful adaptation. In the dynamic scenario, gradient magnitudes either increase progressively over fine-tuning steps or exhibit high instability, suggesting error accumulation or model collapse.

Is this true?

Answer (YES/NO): YES